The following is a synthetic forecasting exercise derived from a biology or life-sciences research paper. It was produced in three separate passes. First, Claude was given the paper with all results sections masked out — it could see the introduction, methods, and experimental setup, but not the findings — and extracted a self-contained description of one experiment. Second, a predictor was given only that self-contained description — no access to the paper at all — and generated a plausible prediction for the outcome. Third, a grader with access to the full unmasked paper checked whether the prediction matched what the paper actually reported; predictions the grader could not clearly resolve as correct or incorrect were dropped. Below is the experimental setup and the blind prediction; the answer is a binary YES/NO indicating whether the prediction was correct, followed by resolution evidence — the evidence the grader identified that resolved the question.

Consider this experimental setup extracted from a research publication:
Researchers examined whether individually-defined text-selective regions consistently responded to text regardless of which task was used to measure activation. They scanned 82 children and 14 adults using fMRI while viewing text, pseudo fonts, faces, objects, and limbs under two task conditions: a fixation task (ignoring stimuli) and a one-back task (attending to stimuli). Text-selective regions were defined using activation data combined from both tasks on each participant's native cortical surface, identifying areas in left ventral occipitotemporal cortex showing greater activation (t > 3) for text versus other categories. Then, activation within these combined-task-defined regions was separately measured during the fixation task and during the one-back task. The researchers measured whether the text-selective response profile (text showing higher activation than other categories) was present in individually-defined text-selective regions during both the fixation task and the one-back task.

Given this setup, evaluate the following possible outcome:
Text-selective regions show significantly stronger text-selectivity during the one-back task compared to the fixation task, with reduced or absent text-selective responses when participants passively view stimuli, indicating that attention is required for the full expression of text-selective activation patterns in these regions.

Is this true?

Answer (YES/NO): YES